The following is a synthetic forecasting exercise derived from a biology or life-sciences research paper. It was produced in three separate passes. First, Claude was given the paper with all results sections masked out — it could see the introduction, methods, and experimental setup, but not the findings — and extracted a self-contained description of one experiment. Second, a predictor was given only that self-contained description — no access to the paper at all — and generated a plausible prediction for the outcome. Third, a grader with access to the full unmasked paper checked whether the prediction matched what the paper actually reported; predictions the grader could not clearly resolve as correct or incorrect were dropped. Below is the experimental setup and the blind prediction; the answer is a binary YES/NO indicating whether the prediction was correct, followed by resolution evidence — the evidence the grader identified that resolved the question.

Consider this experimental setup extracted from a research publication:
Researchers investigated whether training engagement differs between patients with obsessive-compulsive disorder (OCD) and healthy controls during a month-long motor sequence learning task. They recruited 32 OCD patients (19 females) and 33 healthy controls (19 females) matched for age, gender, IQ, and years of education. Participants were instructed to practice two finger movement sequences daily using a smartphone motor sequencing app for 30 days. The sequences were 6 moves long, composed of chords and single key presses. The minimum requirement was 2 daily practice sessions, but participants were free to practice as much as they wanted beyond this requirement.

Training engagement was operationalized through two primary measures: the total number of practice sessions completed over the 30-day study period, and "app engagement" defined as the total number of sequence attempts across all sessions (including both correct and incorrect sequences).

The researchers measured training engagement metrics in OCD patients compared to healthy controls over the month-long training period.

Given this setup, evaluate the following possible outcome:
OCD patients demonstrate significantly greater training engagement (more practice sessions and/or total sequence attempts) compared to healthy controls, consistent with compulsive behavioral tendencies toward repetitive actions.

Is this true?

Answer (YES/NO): YES